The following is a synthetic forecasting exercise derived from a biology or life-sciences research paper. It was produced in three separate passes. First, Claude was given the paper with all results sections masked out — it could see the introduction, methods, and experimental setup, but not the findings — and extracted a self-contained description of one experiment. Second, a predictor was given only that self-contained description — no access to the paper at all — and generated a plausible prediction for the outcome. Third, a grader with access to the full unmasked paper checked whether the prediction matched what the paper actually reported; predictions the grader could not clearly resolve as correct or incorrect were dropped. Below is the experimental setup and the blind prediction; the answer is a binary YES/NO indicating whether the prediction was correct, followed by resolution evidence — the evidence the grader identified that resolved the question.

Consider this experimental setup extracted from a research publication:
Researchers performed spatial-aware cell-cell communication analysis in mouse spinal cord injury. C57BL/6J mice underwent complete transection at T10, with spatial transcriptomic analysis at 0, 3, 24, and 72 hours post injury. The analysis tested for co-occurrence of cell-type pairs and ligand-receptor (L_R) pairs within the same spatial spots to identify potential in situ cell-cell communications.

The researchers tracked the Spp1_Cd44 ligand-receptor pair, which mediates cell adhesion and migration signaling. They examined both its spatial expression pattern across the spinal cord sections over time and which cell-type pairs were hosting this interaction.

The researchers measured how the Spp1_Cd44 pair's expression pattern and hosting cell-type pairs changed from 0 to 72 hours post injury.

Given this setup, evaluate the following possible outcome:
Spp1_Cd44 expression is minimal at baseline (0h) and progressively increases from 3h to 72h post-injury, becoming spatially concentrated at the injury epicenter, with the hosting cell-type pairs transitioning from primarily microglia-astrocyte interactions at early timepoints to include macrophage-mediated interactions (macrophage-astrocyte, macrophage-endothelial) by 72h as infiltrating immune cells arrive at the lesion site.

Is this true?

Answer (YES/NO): NO